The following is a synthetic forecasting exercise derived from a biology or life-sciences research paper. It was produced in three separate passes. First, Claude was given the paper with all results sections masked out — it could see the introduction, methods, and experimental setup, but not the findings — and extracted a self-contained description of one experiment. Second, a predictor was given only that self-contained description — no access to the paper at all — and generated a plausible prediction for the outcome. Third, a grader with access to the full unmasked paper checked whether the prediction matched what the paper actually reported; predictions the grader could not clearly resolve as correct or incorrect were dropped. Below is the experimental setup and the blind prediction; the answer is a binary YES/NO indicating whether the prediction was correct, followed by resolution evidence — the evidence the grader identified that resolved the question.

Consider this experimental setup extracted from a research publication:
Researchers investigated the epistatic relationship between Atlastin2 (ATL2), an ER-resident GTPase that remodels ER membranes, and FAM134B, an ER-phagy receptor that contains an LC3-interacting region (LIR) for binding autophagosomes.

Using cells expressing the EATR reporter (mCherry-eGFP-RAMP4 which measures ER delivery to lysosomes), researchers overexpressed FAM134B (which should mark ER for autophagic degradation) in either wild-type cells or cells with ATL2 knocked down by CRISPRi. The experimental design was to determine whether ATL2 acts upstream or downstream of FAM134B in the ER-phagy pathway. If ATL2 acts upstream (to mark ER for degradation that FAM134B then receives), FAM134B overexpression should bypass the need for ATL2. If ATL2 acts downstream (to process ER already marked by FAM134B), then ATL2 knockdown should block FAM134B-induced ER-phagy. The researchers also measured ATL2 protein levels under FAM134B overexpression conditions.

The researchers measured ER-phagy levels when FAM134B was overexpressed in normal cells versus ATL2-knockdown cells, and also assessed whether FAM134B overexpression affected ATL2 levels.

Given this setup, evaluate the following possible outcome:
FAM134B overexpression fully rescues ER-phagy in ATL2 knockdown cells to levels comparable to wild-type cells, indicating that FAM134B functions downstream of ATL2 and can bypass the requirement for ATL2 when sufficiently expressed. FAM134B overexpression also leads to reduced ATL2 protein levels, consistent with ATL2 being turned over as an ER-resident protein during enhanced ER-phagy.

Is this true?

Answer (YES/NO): NO